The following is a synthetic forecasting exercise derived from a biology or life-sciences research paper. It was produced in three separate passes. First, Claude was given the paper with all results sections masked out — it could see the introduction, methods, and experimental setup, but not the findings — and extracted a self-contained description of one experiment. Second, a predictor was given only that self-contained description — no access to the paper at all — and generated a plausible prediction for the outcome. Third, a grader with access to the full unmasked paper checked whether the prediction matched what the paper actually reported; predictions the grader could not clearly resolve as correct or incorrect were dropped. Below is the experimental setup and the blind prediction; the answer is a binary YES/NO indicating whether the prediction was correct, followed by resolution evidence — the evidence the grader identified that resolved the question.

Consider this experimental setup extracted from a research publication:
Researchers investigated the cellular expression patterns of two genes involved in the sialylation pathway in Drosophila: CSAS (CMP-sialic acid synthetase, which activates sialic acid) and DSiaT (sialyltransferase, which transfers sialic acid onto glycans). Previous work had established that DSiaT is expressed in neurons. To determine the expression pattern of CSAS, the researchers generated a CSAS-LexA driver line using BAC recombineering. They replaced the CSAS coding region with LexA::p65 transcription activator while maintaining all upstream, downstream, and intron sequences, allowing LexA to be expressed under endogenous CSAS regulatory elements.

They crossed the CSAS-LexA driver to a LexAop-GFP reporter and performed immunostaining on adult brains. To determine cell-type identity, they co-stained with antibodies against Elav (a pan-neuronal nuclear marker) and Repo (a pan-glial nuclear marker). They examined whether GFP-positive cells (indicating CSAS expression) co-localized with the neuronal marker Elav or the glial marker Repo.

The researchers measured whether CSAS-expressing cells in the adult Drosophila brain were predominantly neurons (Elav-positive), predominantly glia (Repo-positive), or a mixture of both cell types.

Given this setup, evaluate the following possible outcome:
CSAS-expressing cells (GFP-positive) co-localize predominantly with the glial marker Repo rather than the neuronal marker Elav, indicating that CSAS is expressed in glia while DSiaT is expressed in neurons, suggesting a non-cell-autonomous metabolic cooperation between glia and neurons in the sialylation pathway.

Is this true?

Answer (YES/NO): YES